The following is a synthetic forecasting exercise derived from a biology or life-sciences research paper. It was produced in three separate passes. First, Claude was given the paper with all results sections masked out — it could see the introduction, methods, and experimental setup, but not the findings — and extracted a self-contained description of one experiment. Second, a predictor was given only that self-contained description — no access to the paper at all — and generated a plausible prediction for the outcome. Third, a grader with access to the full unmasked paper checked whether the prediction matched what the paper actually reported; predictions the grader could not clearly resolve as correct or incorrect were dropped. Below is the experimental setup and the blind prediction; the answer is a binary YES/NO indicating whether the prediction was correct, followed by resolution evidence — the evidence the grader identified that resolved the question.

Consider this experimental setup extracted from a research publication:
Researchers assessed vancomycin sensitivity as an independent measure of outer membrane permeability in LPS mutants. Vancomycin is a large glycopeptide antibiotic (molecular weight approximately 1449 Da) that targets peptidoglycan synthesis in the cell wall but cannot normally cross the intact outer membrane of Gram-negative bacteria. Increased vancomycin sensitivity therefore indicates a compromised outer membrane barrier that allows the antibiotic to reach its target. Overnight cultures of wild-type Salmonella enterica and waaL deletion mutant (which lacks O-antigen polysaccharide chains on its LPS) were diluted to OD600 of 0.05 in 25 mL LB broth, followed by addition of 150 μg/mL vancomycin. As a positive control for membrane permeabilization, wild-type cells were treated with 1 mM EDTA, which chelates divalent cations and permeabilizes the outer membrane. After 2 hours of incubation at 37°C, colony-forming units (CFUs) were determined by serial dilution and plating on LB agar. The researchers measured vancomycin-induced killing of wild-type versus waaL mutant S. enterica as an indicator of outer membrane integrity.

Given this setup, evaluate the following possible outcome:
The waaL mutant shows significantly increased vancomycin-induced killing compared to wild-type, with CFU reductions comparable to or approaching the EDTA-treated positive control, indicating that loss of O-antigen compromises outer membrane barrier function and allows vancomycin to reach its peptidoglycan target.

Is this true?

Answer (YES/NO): NO